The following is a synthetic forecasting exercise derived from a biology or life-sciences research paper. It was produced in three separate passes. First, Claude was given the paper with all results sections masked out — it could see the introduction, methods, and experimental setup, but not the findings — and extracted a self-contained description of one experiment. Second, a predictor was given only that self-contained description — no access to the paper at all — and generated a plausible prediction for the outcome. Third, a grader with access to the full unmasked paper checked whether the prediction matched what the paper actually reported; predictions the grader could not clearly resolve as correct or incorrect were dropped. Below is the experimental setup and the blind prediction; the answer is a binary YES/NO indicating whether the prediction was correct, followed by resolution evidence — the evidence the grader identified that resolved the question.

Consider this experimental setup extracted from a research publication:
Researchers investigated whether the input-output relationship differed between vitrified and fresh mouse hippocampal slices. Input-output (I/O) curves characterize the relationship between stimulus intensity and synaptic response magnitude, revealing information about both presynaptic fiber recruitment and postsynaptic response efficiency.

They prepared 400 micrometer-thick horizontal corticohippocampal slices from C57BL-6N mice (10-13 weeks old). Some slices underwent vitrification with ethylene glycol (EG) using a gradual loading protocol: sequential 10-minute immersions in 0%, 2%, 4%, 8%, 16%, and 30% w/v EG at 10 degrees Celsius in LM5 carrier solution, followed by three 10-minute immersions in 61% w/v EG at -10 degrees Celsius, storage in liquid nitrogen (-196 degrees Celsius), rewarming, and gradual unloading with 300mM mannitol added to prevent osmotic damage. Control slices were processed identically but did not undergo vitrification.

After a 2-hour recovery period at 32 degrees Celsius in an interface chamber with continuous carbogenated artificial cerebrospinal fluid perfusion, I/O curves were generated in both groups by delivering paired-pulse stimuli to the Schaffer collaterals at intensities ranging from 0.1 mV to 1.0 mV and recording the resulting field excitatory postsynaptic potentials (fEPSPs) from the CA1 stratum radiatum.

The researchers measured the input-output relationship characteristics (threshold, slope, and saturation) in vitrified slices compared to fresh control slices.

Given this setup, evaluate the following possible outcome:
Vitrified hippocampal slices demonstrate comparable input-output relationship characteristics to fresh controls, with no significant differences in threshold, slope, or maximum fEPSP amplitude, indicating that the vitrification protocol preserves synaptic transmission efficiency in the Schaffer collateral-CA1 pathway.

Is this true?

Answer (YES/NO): NO